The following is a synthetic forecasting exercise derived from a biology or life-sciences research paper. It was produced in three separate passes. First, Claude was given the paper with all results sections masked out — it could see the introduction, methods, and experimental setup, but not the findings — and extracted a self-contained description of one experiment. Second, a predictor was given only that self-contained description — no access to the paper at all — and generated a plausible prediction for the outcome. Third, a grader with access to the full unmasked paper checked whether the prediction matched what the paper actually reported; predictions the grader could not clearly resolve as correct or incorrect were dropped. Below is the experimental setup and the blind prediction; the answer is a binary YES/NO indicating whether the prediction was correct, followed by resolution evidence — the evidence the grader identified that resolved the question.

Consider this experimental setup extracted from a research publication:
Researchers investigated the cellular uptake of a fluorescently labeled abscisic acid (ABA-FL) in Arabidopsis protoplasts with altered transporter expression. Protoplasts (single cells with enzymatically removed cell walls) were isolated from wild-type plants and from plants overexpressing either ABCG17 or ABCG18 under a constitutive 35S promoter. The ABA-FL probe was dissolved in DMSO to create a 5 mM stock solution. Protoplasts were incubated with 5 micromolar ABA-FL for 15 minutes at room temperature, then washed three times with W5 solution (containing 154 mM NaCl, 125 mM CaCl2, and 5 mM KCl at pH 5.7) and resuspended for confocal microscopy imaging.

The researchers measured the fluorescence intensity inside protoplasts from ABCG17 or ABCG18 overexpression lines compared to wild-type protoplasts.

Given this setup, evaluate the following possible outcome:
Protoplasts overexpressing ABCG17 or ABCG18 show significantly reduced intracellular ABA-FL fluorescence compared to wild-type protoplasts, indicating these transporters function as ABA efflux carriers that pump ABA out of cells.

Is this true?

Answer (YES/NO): NO